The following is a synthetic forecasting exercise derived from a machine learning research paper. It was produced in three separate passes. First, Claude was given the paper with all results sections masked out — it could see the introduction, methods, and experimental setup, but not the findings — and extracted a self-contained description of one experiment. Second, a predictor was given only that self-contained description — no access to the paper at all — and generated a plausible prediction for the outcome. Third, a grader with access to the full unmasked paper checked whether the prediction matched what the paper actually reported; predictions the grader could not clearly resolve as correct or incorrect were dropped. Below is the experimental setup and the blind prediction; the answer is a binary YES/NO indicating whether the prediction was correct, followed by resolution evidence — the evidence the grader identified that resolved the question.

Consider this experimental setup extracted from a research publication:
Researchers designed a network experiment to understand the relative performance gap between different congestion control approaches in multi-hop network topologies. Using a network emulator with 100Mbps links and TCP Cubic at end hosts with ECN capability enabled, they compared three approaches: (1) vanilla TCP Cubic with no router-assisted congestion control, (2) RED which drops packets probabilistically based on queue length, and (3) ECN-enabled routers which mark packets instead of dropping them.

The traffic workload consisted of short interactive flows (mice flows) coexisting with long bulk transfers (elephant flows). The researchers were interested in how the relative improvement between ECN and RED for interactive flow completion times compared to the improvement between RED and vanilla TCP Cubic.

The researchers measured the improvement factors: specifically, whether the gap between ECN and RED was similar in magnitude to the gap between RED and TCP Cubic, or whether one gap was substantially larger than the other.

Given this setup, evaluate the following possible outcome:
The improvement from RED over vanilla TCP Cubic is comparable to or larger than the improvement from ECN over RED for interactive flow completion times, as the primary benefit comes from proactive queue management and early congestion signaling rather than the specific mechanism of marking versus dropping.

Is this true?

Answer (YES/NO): YES